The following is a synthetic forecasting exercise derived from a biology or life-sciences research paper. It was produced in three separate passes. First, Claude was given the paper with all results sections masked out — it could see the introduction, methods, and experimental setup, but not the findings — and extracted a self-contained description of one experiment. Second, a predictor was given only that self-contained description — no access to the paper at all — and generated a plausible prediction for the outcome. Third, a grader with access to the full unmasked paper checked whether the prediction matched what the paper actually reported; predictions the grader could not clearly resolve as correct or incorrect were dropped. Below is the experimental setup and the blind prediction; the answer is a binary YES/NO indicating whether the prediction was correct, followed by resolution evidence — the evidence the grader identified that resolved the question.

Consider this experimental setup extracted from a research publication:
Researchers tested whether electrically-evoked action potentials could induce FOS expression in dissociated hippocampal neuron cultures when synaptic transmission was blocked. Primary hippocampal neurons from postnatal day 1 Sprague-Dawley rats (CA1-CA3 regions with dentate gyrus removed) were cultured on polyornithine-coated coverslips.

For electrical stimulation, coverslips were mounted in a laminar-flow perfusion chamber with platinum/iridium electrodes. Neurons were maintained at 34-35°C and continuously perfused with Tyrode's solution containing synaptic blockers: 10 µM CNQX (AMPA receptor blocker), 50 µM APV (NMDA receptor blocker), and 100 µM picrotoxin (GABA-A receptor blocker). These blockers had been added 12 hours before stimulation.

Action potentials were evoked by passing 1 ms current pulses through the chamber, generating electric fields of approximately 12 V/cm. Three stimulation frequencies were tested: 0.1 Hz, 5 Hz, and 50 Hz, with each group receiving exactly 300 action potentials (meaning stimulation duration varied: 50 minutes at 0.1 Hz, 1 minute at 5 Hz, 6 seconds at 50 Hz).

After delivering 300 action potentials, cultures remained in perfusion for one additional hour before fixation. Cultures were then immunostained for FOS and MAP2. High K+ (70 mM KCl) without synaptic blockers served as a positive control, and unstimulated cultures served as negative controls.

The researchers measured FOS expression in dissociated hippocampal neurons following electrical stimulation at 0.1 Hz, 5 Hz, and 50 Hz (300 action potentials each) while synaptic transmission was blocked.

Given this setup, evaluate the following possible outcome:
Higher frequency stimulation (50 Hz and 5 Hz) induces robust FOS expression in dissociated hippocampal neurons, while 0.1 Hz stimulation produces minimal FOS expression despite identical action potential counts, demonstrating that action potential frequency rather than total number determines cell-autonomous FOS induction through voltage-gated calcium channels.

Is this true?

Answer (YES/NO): NO